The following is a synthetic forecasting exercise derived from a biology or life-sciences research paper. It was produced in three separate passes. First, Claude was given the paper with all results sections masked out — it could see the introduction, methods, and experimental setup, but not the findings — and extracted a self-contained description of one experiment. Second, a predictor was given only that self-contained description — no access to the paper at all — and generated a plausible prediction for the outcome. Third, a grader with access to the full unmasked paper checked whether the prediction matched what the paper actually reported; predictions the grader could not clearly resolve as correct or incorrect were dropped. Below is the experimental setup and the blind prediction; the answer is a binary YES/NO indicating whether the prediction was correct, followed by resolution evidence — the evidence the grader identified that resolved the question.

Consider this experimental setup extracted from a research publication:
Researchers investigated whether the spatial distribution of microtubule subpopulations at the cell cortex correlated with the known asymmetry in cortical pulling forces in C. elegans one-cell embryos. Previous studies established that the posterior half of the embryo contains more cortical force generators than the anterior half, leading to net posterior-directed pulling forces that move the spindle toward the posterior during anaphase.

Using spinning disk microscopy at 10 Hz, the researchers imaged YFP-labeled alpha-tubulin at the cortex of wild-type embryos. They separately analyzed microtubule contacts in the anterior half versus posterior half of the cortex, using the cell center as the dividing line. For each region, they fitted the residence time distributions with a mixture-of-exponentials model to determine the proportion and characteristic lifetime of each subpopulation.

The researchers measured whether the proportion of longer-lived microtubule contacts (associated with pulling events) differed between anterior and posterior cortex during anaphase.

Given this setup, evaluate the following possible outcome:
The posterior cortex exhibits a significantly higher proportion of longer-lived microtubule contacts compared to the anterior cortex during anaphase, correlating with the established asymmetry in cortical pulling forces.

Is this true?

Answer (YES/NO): NO